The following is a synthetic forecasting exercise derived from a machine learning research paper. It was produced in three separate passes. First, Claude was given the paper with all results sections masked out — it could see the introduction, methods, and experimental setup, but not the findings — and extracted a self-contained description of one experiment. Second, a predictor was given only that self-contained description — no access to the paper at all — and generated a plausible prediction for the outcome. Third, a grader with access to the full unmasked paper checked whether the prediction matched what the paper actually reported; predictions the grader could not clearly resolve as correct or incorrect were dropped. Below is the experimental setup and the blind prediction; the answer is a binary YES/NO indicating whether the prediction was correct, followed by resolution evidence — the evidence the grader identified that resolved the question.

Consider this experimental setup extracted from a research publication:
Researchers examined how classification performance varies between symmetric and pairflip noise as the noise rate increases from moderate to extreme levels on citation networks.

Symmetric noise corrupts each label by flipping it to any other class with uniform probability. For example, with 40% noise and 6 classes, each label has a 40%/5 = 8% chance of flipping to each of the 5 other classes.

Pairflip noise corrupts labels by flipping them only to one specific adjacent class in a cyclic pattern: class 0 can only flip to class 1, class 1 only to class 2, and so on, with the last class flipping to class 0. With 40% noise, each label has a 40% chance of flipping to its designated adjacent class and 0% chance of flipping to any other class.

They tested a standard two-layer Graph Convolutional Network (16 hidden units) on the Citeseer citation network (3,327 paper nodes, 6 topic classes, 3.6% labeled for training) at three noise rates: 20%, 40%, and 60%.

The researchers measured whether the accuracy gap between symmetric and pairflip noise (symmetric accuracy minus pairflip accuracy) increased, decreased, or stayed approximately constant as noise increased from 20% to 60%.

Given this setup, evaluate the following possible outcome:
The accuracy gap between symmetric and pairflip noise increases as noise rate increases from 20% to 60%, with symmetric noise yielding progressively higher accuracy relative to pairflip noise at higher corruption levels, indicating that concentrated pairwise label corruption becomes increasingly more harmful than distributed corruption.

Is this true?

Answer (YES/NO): NO